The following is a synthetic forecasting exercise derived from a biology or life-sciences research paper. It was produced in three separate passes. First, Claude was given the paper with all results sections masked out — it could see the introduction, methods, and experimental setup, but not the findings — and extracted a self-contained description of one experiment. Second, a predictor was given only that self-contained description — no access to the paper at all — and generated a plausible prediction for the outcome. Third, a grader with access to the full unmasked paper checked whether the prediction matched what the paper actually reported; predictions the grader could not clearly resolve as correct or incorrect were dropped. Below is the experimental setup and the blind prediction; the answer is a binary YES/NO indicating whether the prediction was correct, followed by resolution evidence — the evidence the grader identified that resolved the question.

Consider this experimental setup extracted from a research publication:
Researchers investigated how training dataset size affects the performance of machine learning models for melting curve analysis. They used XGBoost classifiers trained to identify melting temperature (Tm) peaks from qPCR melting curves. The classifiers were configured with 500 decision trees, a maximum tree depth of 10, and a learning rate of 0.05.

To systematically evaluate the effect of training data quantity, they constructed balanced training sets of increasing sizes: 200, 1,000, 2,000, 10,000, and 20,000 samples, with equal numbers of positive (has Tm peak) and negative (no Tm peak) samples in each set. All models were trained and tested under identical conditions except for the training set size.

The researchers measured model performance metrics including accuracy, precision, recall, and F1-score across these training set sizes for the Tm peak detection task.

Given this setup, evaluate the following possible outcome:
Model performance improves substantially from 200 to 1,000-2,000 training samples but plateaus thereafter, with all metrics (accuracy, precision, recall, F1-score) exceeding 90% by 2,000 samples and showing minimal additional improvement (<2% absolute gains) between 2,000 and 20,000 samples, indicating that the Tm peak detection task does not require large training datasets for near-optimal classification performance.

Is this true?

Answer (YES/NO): NO